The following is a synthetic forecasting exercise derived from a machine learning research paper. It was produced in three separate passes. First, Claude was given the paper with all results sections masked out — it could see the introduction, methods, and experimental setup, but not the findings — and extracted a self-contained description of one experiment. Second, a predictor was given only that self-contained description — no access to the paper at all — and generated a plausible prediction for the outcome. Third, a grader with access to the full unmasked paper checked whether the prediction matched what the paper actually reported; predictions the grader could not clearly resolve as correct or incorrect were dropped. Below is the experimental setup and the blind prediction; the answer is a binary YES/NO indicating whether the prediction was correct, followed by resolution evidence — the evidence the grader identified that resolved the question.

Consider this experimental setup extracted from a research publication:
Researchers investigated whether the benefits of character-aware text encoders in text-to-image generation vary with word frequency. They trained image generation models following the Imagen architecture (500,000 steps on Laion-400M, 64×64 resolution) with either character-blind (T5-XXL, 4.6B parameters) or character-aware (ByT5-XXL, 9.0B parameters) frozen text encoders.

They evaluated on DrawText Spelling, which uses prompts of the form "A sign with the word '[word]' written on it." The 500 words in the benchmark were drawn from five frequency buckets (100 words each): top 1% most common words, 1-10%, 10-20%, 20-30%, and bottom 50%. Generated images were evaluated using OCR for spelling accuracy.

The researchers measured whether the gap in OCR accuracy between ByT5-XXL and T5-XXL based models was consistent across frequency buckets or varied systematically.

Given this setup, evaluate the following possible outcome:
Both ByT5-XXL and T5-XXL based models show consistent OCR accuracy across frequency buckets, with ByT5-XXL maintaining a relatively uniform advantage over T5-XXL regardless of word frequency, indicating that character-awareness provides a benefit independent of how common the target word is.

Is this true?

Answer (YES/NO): NO